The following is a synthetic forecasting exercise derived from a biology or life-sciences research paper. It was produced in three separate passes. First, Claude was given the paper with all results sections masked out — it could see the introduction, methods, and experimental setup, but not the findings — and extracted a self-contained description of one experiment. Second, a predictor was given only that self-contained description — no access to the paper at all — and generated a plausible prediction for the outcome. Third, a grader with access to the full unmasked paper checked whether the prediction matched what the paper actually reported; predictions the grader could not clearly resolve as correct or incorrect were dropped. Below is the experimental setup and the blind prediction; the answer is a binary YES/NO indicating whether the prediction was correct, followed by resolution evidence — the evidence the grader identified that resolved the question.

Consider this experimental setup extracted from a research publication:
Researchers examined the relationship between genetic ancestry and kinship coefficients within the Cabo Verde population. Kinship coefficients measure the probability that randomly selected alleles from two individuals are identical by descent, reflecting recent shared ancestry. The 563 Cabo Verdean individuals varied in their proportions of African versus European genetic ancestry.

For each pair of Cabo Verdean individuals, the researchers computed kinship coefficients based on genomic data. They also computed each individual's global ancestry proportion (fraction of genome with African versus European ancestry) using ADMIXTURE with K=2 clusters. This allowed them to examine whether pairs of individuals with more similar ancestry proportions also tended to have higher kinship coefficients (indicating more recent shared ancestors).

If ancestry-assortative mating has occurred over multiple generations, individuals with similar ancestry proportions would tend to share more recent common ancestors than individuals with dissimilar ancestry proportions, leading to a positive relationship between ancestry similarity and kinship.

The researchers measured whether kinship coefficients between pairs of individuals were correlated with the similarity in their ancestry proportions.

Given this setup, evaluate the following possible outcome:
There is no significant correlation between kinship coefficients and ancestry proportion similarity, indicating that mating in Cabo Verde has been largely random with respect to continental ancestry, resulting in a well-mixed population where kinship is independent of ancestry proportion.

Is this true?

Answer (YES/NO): NO